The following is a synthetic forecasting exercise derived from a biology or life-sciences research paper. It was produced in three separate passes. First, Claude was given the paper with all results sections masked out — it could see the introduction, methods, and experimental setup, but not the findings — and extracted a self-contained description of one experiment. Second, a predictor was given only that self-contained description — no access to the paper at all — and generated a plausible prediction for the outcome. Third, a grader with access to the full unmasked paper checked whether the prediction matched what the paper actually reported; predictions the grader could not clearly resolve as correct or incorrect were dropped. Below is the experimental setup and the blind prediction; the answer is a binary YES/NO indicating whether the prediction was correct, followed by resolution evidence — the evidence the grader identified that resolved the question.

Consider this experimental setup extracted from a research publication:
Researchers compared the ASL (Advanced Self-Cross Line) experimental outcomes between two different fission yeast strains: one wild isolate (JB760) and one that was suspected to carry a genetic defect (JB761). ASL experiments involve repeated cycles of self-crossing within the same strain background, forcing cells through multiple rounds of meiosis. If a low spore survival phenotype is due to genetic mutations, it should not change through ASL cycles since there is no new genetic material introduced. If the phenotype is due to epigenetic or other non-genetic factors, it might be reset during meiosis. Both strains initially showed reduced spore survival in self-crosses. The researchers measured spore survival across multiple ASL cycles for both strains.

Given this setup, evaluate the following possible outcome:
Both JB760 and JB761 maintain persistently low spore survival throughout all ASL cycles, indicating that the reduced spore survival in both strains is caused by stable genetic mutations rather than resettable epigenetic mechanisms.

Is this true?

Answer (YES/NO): NO